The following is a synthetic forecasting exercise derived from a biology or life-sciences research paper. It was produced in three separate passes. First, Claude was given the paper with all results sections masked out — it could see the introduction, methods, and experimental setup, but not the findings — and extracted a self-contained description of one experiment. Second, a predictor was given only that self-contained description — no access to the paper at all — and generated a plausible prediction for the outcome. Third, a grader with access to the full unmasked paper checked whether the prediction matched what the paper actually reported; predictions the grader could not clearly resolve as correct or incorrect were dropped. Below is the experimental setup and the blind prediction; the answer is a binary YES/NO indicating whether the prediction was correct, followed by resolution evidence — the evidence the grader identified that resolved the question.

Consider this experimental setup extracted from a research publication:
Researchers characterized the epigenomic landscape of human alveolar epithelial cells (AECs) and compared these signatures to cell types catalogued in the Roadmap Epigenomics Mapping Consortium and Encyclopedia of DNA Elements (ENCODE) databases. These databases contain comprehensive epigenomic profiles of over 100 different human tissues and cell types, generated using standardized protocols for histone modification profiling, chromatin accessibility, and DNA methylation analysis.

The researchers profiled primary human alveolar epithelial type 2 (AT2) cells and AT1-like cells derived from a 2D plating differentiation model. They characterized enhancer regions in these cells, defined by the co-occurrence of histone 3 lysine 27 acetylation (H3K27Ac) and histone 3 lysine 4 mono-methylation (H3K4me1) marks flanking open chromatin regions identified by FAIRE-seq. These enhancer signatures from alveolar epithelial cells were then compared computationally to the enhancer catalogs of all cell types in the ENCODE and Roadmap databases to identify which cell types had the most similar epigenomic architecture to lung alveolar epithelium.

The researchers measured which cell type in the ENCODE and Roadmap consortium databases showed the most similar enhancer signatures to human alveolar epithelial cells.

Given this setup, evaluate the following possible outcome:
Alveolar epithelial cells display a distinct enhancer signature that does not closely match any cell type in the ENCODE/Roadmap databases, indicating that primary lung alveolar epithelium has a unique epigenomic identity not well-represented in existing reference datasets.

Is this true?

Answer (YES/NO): NO